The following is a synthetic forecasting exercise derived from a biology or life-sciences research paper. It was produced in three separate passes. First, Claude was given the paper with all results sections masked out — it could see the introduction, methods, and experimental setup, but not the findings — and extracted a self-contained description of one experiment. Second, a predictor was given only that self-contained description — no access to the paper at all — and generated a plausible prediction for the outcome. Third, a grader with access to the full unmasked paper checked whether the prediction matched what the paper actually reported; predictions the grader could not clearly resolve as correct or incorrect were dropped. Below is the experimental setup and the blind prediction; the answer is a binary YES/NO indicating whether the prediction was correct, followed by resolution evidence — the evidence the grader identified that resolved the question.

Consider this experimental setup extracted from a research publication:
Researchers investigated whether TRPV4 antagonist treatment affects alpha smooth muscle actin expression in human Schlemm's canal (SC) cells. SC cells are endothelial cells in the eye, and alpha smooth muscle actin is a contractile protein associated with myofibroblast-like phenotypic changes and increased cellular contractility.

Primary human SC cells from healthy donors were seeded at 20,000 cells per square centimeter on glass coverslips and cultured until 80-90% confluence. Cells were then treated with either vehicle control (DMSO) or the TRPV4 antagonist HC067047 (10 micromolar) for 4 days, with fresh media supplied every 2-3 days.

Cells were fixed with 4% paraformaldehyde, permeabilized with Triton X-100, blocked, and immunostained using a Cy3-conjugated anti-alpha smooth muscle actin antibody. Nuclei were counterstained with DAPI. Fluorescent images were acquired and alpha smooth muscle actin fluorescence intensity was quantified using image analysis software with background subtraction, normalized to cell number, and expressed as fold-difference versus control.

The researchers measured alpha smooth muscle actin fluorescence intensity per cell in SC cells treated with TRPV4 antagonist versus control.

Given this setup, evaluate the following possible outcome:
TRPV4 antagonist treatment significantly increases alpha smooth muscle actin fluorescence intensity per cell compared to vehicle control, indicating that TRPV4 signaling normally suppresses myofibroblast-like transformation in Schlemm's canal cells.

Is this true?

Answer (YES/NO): NO